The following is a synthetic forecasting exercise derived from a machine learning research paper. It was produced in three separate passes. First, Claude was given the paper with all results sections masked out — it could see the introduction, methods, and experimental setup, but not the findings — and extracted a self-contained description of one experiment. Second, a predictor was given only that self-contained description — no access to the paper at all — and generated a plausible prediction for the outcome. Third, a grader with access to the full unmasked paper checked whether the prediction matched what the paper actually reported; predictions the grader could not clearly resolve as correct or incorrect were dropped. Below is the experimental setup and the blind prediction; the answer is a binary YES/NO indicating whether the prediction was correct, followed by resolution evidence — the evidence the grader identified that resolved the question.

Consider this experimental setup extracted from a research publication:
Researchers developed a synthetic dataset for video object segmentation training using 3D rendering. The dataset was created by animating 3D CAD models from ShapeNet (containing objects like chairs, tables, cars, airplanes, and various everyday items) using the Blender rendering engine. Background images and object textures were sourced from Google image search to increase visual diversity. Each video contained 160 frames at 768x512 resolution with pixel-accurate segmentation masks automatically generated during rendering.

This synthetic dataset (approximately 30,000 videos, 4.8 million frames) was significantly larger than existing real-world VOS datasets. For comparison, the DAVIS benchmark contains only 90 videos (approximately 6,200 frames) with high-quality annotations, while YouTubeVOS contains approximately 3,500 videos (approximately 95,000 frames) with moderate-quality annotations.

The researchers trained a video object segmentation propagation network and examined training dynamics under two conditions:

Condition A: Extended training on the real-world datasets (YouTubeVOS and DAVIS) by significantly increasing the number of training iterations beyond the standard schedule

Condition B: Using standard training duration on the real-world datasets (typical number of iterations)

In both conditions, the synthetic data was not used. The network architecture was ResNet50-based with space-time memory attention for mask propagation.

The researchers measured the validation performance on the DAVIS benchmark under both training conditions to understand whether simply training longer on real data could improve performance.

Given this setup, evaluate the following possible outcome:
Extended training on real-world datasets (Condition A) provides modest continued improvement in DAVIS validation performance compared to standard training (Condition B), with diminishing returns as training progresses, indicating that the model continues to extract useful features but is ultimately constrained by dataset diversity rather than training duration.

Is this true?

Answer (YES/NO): NO